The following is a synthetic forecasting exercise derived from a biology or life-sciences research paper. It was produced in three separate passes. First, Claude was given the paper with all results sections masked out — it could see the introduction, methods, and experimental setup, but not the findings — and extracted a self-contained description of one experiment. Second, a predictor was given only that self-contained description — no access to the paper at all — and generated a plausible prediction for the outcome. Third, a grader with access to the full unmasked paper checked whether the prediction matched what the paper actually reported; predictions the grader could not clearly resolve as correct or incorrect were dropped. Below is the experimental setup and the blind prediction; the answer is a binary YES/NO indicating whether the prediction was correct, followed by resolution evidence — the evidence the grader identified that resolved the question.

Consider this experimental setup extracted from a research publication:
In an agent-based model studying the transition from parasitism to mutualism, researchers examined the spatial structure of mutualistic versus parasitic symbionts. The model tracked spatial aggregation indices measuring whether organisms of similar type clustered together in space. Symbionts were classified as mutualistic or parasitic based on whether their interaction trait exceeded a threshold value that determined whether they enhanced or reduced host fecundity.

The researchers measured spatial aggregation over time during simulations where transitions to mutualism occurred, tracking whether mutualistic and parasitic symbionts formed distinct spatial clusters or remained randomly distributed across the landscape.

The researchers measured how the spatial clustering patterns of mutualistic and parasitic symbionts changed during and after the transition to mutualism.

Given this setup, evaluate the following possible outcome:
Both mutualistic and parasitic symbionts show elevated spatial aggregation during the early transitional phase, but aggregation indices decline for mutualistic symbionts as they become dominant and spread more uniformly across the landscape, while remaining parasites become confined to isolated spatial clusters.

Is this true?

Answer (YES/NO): NO